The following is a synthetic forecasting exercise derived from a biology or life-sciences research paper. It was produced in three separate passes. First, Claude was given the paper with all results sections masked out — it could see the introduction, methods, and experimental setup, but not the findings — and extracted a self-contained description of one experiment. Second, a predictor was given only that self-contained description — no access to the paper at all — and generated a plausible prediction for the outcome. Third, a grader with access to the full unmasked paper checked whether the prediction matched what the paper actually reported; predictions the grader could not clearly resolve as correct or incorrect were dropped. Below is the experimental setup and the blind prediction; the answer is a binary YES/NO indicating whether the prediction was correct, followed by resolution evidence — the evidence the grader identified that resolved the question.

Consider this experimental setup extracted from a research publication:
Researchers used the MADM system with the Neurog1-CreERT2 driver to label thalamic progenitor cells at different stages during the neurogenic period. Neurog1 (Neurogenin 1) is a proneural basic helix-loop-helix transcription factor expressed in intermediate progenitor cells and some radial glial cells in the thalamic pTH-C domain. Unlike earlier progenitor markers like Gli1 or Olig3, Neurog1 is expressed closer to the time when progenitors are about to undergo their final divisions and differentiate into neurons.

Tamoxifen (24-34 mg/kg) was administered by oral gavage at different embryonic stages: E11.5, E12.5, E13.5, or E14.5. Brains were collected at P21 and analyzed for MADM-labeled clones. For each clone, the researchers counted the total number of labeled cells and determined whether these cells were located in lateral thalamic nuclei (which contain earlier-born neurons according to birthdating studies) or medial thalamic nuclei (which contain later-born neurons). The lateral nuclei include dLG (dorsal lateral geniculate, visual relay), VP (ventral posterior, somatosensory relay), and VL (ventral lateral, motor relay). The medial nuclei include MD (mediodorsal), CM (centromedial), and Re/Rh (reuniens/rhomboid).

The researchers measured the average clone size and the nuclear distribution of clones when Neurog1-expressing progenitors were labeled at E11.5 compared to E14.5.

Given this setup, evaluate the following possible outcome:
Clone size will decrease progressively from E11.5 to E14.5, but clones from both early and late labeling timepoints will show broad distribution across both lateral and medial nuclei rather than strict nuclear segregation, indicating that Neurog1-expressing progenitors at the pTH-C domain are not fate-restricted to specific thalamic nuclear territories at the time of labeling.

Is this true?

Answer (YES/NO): NO